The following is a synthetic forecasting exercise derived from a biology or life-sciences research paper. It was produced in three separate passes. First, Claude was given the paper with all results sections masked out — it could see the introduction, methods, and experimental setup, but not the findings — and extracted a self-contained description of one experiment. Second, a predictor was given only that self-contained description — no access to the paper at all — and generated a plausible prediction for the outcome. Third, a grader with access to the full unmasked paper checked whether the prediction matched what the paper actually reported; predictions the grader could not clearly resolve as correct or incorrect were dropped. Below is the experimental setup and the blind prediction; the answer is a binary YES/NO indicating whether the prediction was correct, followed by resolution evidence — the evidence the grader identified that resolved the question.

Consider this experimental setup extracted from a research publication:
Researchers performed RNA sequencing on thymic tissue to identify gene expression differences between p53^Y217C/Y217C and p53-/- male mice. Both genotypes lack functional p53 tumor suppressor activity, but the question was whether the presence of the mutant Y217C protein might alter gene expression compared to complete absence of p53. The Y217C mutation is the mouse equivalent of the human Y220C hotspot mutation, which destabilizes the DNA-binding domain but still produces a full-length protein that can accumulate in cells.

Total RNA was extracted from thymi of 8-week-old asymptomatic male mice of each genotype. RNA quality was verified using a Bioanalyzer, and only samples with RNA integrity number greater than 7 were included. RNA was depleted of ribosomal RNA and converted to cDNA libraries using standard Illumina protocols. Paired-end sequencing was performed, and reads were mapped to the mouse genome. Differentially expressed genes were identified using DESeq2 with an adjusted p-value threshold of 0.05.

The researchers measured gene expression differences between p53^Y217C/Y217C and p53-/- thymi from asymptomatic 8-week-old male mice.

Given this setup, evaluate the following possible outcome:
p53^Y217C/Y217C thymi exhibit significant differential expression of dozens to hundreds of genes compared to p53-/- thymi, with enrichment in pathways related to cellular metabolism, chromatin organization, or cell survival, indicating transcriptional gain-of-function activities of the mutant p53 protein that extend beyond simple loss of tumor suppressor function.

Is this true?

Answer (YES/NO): YES